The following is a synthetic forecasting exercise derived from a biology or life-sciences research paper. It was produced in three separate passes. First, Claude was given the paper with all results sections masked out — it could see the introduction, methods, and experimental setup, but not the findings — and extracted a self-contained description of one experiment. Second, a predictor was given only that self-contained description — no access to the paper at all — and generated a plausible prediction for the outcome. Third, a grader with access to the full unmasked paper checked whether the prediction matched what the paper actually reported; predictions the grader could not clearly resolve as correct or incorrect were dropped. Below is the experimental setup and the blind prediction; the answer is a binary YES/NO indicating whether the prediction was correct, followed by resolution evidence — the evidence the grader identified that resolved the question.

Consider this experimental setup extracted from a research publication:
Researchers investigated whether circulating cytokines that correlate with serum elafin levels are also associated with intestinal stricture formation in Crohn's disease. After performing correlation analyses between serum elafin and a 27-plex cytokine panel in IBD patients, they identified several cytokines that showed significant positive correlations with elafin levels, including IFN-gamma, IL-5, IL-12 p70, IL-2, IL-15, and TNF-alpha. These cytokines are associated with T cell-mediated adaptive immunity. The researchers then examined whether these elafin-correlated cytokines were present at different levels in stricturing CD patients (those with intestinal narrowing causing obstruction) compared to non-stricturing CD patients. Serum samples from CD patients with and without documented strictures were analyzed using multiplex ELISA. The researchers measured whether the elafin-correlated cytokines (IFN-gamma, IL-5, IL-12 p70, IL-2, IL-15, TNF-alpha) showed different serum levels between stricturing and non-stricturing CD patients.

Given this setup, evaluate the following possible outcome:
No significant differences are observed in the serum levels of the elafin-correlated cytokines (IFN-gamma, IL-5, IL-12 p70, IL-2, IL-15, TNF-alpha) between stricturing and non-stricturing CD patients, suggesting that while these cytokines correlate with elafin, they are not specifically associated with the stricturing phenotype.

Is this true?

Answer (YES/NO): YES